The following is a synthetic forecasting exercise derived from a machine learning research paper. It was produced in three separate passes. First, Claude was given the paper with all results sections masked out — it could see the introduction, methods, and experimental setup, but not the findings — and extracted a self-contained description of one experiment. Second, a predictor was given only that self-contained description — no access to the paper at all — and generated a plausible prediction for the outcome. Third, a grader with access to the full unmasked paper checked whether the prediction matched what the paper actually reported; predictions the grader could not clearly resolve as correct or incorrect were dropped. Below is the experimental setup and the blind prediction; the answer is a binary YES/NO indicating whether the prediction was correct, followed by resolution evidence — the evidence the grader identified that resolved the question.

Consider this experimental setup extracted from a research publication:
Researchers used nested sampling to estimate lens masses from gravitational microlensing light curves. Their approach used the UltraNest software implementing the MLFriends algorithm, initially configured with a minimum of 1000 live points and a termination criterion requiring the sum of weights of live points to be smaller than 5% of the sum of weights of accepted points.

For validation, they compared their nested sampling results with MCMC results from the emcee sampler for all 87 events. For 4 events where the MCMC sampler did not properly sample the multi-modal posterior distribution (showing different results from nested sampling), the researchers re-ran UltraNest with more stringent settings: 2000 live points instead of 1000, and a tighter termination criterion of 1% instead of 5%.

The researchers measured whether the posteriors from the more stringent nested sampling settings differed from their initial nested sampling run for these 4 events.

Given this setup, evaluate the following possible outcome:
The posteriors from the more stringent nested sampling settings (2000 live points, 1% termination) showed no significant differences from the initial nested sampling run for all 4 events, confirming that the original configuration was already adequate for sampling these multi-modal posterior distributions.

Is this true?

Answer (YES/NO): YES